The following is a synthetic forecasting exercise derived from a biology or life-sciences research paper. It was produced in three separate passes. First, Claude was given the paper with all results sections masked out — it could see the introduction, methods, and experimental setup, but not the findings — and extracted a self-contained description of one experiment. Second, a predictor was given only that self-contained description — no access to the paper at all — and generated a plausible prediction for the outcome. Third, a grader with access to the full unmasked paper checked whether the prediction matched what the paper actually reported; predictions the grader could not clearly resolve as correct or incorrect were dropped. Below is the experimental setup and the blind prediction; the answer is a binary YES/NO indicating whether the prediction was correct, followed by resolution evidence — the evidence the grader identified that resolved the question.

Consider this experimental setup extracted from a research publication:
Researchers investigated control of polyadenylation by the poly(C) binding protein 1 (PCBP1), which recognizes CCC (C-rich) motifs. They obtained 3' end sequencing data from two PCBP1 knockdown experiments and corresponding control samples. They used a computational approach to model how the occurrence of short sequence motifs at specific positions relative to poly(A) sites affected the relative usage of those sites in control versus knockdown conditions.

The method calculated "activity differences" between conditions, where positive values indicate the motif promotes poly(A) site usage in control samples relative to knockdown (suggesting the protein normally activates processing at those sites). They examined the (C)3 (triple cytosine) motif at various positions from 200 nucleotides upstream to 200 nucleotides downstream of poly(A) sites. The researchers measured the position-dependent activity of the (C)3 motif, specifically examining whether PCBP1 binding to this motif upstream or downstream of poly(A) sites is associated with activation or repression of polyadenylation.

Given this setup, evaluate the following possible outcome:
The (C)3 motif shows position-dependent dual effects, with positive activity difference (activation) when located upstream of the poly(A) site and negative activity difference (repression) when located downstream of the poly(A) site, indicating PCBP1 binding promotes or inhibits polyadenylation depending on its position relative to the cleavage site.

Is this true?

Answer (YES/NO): NO